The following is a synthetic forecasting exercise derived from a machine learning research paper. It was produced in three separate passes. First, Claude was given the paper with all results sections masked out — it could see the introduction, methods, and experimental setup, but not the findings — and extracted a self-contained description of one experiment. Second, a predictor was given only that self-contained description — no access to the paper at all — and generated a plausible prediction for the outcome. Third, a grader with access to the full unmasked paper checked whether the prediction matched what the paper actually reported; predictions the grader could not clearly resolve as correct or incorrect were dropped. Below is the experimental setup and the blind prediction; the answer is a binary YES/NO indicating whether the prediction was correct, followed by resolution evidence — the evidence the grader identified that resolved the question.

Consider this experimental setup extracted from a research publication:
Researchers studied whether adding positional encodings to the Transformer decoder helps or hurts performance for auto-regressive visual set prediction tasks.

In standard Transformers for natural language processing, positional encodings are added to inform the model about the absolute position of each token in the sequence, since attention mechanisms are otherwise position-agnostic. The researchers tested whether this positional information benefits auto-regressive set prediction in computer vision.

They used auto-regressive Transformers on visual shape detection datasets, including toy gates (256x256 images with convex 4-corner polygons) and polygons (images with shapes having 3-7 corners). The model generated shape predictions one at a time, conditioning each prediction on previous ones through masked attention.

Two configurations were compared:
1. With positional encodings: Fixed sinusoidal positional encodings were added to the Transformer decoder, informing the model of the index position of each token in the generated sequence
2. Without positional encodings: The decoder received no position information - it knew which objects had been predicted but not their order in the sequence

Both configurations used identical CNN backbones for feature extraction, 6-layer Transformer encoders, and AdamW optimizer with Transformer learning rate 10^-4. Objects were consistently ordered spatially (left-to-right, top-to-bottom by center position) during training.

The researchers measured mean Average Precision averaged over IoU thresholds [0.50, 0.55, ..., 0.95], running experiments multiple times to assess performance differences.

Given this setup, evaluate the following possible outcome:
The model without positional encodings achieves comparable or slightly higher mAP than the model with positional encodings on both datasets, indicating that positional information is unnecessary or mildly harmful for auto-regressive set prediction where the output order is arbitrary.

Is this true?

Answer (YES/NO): YES